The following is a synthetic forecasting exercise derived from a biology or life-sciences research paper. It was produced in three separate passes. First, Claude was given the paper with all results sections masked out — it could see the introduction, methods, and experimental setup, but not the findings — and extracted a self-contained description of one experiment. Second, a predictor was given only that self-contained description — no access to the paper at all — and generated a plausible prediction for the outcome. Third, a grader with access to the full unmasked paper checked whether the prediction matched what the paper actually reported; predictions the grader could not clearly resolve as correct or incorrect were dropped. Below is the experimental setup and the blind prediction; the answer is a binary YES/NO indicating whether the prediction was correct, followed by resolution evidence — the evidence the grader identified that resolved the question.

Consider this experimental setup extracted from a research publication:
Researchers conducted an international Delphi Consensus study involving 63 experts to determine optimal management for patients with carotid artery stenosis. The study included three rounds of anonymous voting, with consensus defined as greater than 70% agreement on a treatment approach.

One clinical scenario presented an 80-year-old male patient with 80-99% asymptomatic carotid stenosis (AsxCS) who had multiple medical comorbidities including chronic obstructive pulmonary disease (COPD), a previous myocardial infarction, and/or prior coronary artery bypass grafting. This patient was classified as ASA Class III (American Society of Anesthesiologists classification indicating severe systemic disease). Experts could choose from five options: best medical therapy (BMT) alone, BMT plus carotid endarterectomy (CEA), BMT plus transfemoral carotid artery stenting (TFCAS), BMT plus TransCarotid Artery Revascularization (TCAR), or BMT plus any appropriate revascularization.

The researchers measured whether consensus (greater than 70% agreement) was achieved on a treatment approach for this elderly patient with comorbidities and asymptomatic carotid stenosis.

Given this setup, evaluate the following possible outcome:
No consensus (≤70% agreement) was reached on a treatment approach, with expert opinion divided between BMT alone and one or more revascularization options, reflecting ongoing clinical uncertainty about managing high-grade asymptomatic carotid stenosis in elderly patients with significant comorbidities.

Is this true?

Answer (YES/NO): NO